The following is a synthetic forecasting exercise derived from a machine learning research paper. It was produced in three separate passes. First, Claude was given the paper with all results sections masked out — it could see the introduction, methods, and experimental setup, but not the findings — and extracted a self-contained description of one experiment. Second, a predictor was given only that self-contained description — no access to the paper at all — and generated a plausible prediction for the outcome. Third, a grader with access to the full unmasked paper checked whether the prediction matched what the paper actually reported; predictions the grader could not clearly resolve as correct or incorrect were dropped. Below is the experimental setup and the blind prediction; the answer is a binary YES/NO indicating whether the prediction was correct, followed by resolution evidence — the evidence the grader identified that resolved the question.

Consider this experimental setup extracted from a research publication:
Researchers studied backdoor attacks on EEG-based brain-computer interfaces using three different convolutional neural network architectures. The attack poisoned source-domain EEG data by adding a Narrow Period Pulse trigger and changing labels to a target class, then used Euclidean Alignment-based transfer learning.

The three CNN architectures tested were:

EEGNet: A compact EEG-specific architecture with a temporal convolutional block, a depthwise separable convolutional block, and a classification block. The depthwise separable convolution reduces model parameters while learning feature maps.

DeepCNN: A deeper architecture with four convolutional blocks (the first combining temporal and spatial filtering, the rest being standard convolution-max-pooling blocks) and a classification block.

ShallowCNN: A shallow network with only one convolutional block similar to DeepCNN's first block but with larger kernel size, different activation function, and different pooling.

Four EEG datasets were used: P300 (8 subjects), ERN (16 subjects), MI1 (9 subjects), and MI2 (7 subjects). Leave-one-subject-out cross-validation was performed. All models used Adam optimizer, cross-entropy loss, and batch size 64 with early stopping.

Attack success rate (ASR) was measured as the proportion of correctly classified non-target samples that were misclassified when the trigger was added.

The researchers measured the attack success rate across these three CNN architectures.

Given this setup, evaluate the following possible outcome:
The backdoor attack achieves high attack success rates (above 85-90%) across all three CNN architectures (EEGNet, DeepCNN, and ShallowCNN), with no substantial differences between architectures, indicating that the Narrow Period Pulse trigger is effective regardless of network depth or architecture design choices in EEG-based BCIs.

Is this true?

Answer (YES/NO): NO